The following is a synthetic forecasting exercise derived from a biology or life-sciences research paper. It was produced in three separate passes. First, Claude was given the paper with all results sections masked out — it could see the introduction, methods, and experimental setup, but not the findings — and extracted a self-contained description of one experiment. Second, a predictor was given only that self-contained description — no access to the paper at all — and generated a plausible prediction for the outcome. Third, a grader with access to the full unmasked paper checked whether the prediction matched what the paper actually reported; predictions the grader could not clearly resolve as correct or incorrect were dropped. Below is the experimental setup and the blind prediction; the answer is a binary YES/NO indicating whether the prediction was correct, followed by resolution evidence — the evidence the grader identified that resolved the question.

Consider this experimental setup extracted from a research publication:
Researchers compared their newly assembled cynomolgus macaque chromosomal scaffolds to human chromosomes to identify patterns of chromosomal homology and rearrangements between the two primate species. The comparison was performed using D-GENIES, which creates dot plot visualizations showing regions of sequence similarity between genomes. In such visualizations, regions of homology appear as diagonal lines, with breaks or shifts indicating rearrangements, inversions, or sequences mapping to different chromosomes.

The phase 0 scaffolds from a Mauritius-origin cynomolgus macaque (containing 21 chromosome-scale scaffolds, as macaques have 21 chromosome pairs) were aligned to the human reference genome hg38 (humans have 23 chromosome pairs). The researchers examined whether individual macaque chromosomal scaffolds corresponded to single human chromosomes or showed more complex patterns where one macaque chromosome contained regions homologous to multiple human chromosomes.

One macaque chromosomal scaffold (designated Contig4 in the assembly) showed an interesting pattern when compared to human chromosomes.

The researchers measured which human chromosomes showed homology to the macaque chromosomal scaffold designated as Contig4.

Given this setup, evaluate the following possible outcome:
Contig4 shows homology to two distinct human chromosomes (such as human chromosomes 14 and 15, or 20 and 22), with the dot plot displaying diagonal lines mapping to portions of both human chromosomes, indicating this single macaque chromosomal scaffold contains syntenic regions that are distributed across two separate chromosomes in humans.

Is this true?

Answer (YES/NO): YES